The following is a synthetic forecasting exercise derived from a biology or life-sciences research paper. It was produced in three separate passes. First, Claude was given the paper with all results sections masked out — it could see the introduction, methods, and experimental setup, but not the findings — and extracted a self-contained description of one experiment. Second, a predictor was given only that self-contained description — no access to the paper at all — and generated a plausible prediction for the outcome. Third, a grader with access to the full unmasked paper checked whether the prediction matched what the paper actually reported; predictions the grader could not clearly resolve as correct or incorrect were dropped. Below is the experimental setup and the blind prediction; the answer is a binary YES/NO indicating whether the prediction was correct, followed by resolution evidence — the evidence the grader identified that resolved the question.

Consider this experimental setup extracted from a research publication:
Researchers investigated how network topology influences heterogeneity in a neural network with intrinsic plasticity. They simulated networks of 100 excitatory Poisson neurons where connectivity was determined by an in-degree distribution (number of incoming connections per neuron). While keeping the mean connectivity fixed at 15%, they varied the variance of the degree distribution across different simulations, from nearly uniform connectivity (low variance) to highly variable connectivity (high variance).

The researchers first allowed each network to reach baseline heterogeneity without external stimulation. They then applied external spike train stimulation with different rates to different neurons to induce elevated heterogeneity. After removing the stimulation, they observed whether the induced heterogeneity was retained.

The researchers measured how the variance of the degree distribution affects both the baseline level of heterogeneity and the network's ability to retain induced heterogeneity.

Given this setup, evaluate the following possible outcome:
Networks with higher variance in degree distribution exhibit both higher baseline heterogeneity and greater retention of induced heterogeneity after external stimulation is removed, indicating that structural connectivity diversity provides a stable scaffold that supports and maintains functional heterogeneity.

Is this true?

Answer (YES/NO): NO